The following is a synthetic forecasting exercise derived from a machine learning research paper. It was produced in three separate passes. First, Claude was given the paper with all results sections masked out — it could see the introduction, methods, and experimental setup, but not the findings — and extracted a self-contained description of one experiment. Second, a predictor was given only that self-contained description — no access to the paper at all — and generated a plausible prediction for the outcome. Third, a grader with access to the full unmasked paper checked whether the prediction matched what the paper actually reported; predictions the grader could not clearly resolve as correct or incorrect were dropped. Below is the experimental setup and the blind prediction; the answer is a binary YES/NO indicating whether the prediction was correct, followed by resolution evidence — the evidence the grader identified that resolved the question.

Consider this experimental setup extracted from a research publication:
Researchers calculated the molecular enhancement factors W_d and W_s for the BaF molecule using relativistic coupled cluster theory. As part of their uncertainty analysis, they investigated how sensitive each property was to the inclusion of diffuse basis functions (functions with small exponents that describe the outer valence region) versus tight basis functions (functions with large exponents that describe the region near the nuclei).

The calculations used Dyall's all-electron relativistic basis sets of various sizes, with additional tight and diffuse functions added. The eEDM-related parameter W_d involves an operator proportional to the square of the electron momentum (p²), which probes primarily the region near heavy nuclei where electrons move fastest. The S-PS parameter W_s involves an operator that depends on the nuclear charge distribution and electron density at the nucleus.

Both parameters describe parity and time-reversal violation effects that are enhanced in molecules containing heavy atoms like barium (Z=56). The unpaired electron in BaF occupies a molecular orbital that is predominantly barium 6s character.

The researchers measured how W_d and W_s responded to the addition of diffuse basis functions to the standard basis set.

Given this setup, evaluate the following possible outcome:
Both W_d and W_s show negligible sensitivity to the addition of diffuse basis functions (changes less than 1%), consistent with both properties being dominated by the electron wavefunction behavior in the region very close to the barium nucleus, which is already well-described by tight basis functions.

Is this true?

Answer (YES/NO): NO